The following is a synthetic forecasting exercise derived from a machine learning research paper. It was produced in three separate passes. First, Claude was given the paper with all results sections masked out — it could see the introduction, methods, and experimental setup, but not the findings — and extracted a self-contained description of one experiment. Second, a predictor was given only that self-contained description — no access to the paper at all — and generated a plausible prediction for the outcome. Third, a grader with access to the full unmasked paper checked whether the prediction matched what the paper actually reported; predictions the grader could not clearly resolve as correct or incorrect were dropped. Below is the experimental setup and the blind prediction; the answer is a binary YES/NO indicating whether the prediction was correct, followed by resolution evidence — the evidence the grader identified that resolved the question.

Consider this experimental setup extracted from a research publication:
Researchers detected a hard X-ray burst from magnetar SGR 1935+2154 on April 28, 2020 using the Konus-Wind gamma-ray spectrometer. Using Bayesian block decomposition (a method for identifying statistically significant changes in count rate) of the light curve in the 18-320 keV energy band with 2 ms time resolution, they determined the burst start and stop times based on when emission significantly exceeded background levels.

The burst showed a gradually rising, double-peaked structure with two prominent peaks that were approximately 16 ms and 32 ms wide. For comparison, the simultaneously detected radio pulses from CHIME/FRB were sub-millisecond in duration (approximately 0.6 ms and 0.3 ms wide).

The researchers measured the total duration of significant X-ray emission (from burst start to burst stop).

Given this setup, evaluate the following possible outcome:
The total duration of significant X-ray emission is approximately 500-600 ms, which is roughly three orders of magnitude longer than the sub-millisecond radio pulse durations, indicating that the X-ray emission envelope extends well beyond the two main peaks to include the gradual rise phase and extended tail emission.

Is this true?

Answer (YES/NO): NO